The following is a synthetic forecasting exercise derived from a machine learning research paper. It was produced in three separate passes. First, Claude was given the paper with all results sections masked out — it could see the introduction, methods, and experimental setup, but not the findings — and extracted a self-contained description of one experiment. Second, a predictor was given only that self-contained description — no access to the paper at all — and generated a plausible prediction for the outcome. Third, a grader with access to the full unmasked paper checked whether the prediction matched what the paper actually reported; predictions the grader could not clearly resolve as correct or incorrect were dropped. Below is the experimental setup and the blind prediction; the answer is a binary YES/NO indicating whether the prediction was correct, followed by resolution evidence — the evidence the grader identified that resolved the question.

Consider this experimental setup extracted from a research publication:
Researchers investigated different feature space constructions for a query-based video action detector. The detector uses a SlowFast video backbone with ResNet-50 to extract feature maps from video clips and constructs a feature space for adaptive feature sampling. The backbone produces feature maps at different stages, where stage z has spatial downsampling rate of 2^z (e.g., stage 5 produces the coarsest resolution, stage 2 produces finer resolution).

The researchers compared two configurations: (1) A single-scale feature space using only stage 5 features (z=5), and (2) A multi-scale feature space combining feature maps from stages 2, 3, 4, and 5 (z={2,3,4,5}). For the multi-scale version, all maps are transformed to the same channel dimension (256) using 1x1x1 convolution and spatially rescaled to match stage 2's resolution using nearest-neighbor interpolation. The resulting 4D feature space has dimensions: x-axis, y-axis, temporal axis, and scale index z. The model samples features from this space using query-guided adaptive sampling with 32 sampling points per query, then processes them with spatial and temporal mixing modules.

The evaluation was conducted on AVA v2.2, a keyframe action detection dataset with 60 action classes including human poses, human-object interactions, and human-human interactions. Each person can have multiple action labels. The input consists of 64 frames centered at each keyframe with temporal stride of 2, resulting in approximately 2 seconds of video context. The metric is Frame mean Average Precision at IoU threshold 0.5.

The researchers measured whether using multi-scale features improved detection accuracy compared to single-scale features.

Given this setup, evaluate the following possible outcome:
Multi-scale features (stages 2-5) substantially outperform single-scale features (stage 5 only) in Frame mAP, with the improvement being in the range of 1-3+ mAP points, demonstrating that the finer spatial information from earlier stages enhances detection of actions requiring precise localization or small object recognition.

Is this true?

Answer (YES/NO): YES